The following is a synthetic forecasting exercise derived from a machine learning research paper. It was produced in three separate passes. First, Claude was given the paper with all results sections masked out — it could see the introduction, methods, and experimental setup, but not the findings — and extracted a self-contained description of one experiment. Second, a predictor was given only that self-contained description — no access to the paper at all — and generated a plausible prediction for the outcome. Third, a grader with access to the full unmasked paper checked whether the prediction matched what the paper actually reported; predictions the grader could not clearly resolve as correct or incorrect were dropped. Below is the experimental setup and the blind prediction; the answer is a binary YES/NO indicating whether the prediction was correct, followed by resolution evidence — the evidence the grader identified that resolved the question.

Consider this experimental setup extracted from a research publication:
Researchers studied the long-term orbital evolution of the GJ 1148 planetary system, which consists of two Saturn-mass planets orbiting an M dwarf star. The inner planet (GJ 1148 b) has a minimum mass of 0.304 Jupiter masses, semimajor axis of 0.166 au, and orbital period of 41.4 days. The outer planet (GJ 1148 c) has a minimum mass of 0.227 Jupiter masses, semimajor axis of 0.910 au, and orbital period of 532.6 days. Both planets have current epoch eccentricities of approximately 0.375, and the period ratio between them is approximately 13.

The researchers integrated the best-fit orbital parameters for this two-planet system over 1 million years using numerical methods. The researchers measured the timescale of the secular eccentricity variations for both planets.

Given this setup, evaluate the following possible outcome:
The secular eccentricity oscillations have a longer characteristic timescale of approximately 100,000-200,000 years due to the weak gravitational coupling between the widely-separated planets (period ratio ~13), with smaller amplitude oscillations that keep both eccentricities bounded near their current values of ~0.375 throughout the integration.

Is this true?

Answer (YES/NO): NO